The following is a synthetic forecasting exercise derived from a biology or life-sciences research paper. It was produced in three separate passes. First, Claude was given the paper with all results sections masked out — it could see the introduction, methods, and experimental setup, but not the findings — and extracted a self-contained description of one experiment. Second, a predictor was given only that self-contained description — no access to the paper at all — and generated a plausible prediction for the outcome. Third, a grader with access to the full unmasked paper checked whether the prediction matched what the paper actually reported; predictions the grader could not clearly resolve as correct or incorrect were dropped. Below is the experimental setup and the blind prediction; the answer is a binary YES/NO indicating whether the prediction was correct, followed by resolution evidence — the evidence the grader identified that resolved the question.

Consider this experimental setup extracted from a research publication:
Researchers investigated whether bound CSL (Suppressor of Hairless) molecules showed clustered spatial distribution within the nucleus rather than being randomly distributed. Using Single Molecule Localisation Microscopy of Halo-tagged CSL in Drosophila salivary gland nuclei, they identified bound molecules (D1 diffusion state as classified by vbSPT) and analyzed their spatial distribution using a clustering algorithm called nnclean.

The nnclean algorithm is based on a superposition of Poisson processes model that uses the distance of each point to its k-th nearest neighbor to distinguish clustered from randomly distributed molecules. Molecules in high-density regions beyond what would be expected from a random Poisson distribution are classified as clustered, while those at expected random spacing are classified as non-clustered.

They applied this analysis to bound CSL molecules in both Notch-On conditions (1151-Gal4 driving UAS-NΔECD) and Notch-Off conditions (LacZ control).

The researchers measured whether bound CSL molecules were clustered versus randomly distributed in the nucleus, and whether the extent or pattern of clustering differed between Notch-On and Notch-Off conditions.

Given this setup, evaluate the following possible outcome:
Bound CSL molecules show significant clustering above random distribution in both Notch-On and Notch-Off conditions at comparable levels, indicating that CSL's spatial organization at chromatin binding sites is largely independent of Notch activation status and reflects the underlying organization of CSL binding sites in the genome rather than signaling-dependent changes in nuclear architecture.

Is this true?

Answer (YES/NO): NO